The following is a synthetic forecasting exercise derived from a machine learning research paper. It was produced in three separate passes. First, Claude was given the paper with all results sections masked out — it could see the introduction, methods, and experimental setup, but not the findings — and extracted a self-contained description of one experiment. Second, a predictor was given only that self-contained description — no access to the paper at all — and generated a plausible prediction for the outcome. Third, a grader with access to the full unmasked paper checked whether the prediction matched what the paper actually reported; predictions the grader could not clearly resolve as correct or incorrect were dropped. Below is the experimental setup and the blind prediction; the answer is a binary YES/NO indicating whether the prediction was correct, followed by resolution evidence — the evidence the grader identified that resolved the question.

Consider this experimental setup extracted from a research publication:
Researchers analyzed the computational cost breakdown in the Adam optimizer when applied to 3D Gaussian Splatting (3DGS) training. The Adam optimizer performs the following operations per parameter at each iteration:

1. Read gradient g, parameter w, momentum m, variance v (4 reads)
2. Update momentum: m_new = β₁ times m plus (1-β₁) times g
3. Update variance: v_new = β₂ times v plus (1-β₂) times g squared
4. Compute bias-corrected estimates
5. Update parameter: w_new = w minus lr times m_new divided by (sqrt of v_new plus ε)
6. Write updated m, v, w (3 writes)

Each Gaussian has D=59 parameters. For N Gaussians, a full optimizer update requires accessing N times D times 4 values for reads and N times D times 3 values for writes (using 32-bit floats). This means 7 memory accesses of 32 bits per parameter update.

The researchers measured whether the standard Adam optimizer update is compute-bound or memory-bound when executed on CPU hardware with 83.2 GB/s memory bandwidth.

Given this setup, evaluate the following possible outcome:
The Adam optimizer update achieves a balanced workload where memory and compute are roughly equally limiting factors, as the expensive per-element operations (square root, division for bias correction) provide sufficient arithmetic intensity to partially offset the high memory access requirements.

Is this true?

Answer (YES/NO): NO